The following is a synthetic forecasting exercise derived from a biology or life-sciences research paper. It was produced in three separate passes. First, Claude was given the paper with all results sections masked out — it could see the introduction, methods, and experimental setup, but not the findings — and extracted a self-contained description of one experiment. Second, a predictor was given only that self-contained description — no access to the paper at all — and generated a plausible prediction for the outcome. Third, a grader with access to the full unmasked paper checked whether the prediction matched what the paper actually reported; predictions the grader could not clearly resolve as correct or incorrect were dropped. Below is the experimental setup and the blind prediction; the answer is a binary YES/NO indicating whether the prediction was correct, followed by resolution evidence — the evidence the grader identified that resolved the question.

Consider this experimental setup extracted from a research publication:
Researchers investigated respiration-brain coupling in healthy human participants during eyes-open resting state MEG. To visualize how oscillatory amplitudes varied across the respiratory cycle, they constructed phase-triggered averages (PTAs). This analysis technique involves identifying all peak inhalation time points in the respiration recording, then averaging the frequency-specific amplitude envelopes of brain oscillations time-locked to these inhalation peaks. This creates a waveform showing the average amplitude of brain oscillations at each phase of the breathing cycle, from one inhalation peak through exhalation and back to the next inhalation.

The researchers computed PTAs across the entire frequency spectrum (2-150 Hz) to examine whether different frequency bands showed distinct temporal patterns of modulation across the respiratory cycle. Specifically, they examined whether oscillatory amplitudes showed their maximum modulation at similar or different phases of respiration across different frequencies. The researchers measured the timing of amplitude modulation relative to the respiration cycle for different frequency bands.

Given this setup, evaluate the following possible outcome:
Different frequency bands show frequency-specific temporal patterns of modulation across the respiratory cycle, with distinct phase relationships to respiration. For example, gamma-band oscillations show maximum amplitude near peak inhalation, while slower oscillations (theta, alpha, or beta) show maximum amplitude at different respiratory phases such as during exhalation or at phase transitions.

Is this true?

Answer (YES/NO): YES